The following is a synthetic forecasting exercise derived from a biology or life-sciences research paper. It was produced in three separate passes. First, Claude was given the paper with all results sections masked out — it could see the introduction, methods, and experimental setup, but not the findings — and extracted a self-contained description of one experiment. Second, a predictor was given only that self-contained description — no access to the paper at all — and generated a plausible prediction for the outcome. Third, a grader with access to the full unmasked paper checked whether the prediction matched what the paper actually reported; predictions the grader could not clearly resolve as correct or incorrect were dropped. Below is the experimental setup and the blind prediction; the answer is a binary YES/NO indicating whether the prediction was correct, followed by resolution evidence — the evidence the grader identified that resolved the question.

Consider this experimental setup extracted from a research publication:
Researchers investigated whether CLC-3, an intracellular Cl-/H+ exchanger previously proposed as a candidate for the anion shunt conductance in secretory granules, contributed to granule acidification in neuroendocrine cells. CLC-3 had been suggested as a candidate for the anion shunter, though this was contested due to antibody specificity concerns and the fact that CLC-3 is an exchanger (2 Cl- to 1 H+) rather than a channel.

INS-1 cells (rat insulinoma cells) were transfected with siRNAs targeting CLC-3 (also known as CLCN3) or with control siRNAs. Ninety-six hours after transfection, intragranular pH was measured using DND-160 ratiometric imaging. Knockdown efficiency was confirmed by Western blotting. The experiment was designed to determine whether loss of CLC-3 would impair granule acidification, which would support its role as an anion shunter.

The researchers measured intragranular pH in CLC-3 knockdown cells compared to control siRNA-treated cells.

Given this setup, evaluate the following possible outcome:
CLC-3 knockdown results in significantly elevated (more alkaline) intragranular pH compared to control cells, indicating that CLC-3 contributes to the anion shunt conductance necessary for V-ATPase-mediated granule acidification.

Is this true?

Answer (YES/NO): NO